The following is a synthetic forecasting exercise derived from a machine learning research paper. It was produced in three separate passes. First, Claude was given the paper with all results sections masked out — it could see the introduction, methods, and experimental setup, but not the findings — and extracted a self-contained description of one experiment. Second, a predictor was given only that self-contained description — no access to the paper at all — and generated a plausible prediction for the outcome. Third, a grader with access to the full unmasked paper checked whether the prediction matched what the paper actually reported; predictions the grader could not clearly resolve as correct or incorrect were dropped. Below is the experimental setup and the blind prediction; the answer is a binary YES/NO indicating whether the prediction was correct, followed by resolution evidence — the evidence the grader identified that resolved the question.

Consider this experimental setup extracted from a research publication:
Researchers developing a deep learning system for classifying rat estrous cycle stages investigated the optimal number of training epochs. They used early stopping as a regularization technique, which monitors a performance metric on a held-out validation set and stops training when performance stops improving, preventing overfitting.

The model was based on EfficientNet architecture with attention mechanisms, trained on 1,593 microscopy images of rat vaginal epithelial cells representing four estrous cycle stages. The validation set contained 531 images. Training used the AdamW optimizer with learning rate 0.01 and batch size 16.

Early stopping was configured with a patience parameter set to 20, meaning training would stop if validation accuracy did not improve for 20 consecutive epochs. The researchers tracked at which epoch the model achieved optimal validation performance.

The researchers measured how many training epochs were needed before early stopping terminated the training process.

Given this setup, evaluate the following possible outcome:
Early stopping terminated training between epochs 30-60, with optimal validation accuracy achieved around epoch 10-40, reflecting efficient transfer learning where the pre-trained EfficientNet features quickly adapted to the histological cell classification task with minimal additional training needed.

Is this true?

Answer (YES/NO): NO